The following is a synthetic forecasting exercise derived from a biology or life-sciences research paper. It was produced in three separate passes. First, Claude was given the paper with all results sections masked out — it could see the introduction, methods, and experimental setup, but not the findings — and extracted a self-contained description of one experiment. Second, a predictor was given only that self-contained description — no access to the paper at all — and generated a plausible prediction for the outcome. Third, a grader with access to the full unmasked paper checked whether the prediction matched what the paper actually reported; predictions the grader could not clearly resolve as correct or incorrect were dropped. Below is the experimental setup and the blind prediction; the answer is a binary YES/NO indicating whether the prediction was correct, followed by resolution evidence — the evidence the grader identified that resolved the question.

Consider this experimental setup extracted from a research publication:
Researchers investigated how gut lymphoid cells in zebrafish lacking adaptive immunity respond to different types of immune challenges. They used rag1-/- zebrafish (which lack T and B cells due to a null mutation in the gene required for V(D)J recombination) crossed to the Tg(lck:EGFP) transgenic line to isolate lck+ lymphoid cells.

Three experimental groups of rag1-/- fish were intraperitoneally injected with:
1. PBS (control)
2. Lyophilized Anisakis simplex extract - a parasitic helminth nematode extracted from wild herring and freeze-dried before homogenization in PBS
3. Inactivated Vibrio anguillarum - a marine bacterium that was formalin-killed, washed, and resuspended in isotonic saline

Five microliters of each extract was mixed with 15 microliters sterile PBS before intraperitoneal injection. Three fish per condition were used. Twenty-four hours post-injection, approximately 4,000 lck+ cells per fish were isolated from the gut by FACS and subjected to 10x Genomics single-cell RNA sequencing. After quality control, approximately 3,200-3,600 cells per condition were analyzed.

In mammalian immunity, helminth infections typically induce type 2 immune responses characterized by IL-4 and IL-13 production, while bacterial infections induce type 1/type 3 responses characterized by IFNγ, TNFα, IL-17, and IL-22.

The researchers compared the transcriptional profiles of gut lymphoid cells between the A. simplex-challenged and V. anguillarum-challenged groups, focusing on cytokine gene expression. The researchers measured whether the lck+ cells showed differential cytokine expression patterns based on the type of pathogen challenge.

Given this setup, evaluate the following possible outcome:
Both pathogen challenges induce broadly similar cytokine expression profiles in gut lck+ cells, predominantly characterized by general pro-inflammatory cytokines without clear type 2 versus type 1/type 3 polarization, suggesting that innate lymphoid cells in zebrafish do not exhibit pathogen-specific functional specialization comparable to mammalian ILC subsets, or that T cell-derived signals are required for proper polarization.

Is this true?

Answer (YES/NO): NO